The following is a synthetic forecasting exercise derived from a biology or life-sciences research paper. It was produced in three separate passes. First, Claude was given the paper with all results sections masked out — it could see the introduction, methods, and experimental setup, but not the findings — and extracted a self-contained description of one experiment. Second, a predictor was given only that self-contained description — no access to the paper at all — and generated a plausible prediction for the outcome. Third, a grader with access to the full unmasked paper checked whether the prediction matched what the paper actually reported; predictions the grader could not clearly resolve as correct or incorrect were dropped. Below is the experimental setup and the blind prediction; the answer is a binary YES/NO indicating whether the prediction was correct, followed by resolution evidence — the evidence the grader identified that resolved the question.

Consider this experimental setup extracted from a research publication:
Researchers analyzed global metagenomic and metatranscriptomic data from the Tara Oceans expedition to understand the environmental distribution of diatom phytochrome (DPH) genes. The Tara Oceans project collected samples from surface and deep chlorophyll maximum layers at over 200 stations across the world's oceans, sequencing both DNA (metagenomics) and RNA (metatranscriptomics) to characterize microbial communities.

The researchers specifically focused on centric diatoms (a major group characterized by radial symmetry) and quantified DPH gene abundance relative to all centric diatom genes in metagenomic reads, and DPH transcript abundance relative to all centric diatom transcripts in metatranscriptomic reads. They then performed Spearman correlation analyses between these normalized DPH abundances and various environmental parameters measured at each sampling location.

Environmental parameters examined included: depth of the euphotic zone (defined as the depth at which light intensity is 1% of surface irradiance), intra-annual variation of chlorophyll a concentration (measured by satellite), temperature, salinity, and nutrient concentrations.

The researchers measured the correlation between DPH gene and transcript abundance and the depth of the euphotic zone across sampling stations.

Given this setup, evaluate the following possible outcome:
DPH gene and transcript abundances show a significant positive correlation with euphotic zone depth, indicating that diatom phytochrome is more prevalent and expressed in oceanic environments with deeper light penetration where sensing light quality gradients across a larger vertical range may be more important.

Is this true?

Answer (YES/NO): NO